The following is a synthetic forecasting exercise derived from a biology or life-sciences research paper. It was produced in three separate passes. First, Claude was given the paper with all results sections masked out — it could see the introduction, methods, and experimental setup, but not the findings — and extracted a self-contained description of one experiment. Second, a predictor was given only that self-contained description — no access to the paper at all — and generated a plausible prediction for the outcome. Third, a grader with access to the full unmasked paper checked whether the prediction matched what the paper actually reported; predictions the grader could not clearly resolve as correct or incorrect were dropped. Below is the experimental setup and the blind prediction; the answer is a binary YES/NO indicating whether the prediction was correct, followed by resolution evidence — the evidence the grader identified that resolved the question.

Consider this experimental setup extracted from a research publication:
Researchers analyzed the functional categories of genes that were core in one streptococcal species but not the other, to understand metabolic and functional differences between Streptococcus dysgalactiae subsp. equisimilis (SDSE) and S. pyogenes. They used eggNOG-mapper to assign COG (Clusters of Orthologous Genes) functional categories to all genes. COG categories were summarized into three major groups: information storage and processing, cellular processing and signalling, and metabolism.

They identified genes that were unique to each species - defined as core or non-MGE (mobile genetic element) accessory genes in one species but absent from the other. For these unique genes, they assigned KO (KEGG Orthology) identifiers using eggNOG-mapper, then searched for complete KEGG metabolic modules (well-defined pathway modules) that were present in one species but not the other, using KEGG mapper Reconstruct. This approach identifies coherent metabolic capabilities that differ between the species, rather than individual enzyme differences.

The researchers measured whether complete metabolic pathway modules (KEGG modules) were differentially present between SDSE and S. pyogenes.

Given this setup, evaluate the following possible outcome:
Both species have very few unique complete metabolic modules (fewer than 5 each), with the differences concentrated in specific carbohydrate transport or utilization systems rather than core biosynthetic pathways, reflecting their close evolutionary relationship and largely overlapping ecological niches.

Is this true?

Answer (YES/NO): NO